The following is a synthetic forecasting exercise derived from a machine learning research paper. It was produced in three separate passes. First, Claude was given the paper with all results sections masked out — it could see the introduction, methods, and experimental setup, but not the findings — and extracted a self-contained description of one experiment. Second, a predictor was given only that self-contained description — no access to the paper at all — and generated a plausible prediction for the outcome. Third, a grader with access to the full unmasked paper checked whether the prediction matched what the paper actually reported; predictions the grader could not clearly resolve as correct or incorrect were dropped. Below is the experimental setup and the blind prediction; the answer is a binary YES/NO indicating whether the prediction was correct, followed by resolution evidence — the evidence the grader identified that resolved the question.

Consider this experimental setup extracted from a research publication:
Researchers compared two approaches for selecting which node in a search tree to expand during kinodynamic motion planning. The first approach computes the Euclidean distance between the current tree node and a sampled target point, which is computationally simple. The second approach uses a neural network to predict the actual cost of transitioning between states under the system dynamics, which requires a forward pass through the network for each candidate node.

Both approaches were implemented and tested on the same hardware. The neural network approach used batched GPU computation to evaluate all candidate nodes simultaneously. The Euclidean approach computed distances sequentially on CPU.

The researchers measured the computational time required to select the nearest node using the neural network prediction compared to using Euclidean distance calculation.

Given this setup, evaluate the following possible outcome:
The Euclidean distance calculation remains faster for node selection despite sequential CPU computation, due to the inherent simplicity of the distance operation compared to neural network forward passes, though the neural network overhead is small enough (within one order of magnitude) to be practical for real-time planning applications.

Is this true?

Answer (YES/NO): YES